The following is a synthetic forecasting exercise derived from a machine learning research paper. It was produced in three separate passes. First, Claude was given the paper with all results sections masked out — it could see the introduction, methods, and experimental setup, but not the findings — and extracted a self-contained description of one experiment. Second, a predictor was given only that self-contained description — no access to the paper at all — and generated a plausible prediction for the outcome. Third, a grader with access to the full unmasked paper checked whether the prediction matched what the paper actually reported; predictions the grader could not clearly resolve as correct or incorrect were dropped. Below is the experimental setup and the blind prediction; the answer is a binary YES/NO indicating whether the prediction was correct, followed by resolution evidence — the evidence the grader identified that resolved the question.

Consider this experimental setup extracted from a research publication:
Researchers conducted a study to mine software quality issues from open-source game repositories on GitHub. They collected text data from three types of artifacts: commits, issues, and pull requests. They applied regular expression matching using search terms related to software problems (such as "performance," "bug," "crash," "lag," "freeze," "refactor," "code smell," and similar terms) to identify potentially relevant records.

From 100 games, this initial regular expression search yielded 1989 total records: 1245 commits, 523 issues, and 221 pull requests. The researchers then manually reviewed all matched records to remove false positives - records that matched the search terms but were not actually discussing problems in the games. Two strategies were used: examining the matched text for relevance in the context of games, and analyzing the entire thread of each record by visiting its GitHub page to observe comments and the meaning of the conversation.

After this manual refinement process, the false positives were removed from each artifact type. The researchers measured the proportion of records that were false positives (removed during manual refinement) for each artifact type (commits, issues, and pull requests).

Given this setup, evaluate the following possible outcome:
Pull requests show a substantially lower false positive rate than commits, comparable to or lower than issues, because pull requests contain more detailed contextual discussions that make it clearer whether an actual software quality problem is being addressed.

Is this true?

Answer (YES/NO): NO